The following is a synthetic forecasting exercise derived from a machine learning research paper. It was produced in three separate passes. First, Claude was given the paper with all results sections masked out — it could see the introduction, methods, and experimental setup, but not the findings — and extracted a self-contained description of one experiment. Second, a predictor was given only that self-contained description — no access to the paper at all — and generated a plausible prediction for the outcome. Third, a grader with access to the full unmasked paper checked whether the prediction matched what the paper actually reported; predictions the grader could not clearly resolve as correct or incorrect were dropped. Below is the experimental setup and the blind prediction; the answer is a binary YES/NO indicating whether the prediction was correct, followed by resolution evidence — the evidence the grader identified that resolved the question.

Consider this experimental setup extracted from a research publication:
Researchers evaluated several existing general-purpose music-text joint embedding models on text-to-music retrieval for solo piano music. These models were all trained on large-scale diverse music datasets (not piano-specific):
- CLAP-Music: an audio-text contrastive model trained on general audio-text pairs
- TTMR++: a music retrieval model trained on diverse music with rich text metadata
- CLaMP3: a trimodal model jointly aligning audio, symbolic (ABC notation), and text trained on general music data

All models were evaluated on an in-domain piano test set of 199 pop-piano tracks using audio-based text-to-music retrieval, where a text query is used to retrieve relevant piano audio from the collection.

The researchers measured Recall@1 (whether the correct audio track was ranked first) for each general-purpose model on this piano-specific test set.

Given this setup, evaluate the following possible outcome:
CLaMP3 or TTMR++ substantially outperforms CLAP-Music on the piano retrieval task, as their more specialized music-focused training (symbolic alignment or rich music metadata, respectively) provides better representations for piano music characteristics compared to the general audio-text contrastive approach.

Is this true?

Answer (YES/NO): NO